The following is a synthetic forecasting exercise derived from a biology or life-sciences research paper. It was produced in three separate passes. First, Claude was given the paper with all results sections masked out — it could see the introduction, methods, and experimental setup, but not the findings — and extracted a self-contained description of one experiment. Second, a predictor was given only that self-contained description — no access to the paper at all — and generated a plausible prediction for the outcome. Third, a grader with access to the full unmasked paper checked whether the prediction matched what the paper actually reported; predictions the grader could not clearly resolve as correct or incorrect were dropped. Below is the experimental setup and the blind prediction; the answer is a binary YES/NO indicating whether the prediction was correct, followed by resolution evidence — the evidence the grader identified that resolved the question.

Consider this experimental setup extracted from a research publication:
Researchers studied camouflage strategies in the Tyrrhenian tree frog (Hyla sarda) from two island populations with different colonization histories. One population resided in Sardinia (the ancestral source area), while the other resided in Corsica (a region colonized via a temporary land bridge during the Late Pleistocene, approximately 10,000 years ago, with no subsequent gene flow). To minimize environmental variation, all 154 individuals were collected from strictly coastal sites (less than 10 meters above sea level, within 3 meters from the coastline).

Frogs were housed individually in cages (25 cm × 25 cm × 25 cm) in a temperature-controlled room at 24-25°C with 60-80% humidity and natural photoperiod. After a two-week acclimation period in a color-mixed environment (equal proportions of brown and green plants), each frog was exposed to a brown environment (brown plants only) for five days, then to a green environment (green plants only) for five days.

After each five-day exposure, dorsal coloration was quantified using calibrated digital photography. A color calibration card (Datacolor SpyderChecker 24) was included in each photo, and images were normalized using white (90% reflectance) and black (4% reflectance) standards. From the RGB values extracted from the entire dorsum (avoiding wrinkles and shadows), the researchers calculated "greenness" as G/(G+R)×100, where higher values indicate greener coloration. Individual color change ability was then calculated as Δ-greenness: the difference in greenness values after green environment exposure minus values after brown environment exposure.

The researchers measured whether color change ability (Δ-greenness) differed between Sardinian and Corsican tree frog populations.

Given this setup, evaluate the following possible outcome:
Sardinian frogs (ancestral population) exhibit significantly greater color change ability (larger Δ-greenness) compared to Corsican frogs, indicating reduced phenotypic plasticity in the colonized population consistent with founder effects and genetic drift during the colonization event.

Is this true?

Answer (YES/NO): NO